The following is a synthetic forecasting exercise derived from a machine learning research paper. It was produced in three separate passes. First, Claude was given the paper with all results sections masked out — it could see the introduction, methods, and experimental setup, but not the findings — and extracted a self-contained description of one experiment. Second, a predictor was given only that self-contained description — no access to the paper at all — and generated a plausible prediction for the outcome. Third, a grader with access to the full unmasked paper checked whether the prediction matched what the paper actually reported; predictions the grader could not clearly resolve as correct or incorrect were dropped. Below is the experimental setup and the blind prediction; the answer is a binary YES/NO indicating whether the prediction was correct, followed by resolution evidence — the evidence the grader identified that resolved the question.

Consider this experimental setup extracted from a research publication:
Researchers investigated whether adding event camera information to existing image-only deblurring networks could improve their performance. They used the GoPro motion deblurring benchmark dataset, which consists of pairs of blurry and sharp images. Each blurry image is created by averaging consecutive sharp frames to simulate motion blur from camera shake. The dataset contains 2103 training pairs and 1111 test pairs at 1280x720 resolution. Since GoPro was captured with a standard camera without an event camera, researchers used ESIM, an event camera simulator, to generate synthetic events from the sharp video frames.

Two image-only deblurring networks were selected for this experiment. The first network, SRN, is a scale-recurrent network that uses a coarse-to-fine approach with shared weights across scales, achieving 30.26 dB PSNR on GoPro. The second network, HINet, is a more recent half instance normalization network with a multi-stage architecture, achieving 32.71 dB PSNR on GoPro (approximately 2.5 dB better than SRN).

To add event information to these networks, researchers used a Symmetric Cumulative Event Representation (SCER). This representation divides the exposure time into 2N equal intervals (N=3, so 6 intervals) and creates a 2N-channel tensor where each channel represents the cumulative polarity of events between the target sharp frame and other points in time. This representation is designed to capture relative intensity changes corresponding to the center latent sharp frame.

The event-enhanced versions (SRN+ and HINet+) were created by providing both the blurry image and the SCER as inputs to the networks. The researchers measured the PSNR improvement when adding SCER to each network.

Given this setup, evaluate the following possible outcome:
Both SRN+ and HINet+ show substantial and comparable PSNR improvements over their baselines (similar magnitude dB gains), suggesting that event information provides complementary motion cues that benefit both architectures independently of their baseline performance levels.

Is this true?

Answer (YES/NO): NO